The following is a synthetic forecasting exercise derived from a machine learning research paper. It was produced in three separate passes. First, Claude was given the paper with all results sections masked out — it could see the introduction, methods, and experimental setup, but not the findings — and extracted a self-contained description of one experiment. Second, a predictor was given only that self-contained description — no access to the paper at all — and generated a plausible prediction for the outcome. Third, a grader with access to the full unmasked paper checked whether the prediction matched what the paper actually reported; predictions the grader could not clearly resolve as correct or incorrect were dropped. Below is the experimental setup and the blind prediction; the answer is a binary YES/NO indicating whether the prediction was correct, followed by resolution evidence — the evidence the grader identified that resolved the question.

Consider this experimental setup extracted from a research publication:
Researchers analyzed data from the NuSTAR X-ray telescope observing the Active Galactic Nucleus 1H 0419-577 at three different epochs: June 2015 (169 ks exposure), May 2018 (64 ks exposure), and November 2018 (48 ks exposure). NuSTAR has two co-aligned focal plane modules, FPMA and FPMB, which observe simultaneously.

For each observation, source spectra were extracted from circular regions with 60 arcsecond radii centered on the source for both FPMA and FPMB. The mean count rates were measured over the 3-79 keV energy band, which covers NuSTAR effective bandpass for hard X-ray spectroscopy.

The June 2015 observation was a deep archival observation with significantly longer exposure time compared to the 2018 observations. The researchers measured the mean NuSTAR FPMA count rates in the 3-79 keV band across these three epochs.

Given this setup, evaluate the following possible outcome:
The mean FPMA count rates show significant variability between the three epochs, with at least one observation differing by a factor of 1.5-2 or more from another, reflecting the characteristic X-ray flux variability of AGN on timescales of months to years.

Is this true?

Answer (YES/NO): NO